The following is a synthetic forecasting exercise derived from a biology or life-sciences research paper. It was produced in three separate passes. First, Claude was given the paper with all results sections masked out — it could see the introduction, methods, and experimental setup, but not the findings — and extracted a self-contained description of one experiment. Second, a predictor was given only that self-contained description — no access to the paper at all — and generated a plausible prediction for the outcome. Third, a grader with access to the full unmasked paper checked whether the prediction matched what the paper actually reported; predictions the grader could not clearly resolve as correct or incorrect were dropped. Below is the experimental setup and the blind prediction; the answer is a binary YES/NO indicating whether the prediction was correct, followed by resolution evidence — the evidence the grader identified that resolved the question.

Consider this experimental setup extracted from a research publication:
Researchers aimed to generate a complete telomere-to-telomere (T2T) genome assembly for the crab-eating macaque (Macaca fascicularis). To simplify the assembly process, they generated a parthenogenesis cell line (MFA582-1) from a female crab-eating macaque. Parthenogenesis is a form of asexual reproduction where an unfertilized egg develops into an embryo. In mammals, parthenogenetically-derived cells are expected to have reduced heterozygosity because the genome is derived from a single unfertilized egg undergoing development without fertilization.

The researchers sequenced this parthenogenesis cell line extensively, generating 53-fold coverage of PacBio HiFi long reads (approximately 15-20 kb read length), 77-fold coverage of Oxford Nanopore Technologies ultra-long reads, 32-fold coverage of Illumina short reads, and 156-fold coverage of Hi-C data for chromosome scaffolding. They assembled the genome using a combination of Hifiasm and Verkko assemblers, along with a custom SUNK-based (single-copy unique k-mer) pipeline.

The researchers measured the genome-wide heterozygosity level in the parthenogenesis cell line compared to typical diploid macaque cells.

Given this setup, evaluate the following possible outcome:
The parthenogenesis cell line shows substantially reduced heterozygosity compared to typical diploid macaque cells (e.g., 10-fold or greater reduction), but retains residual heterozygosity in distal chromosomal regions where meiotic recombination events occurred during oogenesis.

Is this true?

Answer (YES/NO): NO